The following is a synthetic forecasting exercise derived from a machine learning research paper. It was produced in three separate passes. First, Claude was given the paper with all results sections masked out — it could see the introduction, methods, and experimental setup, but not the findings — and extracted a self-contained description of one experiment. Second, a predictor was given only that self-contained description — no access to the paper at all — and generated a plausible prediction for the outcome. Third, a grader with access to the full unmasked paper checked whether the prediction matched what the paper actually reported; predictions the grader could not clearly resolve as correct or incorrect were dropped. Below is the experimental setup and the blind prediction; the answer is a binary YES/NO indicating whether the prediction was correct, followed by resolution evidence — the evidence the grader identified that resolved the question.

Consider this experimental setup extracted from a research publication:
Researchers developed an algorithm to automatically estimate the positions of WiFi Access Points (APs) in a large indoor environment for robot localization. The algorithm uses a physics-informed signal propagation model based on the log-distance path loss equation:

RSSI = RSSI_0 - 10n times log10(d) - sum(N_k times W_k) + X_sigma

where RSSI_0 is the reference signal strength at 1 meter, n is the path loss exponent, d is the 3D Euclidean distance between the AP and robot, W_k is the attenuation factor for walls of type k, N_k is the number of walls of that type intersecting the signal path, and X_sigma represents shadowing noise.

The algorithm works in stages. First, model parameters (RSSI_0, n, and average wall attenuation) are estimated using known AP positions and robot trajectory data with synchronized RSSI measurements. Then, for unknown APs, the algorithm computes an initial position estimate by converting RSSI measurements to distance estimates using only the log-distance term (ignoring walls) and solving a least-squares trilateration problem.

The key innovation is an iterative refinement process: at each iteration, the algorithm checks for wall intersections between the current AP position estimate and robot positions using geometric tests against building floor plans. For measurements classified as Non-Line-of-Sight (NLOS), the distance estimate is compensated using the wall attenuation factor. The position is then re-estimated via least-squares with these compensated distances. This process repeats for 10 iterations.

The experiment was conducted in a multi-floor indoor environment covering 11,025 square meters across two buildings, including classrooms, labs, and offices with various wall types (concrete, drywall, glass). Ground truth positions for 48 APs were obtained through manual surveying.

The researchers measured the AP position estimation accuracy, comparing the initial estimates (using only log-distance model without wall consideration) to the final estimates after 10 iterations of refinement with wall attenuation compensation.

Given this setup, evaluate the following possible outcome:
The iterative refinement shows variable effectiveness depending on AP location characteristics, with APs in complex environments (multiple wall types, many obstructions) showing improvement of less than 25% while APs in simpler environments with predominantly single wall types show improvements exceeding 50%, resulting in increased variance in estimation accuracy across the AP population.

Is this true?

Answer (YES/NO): NO